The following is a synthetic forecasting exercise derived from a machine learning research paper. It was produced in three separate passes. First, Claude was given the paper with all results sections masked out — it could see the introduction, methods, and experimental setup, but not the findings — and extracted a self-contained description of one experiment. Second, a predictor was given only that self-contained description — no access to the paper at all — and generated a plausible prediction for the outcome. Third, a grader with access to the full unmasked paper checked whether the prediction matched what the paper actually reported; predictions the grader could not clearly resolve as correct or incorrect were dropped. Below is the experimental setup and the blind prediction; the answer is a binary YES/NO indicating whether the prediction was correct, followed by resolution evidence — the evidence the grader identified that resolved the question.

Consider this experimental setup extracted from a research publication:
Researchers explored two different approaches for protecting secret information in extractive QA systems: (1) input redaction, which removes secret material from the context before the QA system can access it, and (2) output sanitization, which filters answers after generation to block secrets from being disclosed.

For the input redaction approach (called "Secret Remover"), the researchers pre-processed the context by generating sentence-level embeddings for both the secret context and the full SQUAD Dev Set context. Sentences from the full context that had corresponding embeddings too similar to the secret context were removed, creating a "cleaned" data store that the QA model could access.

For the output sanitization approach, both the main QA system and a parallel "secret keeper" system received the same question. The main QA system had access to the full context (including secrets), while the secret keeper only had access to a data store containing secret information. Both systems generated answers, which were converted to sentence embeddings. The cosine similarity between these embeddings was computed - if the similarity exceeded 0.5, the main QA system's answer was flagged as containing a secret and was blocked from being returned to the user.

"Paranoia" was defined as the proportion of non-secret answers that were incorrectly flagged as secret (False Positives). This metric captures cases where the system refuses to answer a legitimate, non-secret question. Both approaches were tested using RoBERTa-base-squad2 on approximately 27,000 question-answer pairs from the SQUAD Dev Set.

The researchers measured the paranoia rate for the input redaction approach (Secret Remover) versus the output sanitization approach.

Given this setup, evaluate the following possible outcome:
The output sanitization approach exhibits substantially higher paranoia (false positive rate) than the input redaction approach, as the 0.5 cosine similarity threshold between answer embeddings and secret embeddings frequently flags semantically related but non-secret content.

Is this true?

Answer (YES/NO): YES